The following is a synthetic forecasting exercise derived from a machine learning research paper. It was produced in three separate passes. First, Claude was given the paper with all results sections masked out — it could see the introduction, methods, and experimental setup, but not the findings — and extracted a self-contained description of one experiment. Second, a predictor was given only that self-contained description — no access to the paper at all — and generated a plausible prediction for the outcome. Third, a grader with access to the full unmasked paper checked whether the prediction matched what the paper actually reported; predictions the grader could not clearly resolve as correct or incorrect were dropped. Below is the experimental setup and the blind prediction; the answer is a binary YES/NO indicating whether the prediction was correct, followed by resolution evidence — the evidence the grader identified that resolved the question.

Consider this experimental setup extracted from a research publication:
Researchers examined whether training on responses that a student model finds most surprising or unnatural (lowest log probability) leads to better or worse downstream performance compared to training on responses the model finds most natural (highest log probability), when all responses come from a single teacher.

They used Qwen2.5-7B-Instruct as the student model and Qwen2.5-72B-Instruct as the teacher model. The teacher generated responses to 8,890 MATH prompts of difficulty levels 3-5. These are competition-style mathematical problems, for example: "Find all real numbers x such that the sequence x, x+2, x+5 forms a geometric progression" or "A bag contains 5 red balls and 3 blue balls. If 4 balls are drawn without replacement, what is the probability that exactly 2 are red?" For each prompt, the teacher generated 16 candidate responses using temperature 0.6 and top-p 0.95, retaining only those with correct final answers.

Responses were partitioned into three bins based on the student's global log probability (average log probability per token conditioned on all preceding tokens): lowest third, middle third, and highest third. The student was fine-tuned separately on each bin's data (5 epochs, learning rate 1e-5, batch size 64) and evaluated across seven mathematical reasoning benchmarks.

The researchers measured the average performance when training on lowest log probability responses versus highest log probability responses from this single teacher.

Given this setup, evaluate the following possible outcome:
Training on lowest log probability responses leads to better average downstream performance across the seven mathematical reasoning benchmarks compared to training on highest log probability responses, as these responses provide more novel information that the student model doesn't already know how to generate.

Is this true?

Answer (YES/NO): NO